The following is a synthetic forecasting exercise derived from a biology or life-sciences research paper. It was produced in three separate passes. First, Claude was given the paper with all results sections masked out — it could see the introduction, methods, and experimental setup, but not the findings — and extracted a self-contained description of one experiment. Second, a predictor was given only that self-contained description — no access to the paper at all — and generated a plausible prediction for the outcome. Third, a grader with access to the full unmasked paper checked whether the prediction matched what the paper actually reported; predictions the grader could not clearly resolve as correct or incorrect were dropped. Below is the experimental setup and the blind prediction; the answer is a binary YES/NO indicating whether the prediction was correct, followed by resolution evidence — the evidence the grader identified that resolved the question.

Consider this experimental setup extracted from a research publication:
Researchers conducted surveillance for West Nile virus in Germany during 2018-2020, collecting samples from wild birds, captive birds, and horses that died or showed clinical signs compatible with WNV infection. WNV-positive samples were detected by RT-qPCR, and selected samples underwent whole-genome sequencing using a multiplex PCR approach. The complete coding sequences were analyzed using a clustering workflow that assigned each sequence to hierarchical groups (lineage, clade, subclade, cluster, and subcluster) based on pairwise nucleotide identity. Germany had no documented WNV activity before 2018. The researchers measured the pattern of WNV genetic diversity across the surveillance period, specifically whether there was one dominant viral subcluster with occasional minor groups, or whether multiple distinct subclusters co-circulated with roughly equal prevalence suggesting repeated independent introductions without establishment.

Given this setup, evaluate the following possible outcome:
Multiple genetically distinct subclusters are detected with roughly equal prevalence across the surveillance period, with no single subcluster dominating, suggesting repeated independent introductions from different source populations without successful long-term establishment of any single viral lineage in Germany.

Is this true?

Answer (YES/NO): NO